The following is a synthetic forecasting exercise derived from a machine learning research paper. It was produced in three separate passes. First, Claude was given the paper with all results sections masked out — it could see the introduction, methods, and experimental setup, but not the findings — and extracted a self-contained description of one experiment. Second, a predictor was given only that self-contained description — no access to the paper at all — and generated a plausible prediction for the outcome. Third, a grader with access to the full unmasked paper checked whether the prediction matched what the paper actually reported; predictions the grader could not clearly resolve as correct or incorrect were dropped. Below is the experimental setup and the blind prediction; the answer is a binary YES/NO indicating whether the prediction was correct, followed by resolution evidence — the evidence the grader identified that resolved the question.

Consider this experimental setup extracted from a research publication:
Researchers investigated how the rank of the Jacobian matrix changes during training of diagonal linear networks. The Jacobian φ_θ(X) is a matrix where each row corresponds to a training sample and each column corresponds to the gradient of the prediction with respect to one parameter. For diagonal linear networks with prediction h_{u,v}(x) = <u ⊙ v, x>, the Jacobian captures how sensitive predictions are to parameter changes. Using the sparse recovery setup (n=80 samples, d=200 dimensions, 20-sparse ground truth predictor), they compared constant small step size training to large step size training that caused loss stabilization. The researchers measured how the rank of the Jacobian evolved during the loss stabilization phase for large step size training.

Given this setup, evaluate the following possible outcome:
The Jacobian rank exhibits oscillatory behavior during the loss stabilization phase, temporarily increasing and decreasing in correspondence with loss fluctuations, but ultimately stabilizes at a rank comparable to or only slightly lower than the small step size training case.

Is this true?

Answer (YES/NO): NO